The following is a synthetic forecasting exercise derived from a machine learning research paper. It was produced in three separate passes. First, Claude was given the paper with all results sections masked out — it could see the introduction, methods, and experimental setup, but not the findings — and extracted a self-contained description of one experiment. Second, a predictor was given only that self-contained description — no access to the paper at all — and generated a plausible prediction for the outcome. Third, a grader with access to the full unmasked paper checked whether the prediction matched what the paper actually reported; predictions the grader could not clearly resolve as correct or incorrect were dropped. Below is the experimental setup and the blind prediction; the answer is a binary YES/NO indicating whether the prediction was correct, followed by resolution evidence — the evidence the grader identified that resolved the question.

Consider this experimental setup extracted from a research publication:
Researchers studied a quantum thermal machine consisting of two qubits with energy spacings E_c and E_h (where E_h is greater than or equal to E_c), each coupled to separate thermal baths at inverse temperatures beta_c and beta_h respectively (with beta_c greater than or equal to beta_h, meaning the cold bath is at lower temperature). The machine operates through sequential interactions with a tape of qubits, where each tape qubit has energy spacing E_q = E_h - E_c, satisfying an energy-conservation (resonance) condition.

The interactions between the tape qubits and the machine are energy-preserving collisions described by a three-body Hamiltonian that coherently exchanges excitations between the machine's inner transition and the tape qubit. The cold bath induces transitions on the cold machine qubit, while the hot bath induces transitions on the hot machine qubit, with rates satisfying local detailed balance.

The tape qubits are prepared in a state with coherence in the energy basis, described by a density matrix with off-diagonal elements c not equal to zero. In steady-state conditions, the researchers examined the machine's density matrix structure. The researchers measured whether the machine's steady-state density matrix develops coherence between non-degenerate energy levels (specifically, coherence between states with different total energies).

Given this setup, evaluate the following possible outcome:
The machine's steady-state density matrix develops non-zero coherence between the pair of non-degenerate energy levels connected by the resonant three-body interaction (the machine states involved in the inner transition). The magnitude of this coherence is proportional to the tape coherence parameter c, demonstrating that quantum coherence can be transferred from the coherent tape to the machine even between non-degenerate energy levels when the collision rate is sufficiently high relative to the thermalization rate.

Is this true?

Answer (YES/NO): YES